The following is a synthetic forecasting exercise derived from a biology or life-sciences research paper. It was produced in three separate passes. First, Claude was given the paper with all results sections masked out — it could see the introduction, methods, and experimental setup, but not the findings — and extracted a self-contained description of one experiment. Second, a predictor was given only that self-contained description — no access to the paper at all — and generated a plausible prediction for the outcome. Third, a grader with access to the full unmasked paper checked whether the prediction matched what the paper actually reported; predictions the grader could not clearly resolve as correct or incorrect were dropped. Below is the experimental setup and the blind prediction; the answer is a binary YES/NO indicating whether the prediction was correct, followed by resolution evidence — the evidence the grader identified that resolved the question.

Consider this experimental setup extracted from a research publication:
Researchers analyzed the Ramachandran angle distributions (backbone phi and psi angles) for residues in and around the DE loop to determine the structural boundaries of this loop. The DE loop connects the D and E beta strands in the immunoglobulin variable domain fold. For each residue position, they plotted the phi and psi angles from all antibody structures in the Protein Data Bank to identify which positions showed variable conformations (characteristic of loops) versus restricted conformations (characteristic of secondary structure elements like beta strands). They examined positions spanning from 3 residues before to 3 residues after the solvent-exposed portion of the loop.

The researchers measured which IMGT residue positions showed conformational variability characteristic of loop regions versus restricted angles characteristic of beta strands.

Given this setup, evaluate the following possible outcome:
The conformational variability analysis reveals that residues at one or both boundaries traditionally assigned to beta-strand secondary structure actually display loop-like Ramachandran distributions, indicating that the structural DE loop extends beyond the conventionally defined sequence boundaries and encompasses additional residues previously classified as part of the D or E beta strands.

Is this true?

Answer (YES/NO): NO